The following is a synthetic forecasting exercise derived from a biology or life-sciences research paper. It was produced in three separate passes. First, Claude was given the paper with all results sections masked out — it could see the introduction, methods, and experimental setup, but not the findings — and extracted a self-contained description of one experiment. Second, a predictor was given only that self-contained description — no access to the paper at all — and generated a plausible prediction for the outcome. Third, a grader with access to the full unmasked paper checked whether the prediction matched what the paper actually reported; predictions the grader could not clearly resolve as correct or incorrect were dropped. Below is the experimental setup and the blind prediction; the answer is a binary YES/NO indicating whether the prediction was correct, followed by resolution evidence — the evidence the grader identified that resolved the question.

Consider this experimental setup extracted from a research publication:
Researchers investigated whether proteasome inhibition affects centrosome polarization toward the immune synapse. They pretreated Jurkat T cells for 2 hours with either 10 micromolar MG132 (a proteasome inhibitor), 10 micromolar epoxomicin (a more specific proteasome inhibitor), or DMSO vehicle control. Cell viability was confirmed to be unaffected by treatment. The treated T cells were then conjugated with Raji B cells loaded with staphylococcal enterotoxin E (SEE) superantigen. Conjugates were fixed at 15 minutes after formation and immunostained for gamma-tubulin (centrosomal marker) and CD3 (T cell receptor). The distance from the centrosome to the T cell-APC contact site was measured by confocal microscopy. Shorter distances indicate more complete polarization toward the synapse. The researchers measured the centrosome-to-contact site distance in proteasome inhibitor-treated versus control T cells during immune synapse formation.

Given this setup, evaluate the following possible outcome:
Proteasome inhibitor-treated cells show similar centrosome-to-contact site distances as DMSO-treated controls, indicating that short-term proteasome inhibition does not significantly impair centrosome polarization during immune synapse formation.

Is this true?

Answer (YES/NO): NO